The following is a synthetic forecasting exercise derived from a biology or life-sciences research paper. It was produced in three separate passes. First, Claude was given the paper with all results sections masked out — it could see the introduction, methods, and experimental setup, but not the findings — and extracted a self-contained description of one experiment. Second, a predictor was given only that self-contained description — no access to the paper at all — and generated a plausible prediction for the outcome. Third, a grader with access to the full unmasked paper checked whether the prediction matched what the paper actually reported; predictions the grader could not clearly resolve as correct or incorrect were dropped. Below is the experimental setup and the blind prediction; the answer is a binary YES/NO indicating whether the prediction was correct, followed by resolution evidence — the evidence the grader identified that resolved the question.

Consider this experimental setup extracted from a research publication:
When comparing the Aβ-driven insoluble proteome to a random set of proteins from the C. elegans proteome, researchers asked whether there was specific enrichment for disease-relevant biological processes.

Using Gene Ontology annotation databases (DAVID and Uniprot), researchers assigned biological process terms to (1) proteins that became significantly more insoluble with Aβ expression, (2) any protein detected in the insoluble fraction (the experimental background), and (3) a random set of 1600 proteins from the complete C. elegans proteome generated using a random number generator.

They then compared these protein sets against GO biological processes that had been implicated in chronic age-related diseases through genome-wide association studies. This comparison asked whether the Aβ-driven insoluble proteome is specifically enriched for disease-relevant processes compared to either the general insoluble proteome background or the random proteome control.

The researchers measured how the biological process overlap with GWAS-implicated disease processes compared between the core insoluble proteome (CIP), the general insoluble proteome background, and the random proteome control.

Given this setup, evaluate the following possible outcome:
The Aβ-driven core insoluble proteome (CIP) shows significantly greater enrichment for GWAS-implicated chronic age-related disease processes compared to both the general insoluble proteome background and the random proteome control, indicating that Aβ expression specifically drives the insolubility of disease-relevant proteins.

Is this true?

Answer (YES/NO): NO